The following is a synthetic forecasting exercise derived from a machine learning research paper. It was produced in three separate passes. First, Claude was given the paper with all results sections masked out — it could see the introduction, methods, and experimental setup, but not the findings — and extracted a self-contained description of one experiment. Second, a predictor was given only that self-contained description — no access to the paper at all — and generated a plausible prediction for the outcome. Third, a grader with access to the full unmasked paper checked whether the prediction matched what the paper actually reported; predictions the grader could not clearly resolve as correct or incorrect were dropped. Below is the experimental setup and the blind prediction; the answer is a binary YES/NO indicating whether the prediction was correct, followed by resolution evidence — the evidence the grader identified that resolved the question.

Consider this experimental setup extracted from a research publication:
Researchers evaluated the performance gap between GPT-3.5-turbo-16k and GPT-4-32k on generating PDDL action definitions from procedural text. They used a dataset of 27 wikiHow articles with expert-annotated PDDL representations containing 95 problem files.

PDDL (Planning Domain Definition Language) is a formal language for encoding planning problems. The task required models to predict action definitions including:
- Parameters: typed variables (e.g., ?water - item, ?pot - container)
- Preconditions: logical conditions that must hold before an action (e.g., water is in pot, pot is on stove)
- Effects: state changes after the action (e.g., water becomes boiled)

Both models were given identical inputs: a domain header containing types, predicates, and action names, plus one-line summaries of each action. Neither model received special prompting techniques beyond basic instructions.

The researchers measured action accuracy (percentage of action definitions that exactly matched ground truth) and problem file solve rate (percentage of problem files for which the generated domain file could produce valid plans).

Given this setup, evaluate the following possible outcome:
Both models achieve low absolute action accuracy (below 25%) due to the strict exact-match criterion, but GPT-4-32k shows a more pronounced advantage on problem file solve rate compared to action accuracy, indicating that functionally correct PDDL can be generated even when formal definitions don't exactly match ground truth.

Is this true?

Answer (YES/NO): YES